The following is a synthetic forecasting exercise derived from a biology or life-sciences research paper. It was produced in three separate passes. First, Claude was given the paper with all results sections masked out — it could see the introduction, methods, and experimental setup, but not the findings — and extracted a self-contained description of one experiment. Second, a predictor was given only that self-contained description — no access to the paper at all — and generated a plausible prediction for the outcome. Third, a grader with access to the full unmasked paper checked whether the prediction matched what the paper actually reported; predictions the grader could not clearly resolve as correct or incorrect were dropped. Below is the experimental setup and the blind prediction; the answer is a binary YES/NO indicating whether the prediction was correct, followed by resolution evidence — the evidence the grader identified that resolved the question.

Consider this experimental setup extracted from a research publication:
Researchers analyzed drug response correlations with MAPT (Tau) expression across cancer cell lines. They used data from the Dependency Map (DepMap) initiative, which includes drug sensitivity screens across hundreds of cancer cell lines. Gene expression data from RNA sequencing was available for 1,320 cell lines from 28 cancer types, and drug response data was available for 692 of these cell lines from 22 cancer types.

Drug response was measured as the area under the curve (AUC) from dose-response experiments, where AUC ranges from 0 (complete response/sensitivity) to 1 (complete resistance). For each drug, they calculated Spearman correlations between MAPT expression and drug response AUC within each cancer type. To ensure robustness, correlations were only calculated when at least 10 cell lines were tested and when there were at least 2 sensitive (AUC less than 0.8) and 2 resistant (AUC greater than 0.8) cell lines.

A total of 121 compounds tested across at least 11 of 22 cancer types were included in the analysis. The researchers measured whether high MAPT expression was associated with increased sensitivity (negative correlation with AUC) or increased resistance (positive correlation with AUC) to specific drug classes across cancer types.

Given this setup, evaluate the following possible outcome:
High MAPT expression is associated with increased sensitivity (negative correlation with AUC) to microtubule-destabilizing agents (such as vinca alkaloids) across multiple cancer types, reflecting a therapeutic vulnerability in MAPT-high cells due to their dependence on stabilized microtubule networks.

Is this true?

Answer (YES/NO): NO